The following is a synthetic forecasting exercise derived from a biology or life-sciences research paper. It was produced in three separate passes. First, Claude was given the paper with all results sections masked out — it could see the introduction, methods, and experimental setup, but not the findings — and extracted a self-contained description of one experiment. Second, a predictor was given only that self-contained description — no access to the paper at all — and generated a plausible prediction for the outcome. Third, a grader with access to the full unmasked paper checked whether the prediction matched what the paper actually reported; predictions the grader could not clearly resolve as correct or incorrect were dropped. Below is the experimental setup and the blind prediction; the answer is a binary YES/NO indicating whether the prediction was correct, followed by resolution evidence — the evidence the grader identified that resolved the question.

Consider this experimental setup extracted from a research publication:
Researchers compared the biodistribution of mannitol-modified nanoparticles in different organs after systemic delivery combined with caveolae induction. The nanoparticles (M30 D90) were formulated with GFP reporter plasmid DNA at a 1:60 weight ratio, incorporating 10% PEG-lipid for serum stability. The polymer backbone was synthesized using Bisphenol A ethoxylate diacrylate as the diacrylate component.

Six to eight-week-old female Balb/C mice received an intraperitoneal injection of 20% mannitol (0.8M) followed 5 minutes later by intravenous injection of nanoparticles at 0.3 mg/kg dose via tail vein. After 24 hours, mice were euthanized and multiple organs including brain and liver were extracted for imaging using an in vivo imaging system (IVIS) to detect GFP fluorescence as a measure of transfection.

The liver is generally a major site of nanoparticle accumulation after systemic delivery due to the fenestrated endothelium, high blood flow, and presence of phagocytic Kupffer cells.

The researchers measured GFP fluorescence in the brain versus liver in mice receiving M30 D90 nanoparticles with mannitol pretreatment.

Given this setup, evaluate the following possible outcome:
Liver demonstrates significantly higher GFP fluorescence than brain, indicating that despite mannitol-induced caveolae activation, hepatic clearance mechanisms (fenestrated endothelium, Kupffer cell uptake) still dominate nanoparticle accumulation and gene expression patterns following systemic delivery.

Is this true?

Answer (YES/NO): YES